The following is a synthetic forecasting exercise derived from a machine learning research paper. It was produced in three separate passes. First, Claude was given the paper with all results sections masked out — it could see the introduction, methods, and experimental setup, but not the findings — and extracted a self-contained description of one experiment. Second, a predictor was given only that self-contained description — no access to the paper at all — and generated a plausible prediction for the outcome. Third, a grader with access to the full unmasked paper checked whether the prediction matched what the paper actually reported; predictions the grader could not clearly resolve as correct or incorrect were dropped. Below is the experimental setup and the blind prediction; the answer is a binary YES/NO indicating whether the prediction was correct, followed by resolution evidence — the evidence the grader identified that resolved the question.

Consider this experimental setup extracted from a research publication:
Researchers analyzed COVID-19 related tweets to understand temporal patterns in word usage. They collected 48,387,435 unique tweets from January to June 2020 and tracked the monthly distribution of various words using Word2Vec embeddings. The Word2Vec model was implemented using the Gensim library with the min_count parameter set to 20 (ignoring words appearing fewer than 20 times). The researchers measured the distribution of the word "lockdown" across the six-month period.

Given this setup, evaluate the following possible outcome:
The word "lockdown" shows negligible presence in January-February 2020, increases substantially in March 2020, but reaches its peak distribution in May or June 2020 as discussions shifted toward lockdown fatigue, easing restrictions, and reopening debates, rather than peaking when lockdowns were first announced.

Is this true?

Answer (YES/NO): YES